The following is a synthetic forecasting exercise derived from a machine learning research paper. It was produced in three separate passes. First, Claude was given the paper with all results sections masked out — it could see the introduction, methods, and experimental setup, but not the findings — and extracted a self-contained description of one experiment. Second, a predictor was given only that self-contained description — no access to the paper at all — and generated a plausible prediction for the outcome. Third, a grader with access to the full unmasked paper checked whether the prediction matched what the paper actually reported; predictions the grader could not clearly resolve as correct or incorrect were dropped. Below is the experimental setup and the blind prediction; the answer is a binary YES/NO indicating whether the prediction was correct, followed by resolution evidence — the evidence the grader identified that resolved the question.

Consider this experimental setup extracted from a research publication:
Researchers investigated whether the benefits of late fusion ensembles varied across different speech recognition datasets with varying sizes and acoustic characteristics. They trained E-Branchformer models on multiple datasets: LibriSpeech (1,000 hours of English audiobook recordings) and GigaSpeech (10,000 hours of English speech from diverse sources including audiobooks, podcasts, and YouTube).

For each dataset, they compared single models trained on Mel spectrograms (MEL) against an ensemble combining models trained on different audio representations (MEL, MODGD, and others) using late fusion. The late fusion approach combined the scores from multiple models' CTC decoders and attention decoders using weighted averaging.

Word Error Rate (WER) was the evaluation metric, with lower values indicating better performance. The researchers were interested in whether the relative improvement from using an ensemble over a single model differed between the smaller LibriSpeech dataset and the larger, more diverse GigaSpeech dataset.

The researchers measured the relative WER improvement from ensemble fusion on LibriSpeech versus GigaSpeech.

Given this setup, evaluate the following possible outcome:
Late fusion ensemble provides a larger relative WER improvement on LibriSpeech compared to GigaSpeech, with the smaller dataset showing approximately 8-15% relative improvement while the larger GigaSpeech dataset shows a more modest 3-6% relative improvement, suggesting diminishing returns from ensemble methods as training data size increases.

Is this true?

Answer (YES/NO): NO